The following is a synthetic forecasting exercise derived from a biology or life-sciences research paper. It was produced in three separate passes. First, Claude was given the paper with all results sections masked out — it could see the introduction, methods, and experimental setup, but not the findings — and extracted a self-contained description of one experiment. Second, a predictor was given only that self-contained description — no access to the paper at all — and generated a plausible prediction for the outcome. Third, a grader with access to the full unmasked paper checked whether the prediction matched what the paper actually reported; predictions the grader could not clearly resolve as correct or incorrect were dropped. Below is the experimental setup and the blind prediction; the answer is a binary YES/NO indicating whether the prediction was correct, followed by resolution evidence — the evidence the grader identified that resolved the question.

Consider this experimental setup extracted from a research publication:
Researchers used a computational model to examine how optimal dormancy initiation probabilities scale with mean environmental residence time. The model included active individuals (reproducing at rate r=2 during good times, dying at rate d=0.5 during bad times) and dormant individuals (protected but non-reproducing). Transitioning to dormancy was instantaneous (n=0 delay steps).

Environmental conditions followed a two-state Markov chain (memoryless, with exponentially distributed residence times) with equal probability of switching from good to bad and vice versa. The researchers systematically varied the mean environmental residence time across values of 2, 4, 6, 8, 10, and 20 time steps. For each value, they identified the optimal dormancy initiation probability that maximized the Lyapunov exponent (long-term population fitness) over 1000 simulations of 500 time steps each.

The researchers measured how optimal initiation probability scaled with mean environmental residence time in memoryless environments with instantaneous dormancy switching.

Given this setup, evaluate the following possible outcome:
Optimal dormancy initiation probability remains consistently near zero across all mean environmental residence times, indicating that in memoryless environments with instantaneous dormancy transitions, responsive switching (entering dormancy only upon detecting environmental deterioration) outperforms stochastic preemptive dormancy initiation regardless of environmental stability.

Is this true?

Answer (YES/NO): NO